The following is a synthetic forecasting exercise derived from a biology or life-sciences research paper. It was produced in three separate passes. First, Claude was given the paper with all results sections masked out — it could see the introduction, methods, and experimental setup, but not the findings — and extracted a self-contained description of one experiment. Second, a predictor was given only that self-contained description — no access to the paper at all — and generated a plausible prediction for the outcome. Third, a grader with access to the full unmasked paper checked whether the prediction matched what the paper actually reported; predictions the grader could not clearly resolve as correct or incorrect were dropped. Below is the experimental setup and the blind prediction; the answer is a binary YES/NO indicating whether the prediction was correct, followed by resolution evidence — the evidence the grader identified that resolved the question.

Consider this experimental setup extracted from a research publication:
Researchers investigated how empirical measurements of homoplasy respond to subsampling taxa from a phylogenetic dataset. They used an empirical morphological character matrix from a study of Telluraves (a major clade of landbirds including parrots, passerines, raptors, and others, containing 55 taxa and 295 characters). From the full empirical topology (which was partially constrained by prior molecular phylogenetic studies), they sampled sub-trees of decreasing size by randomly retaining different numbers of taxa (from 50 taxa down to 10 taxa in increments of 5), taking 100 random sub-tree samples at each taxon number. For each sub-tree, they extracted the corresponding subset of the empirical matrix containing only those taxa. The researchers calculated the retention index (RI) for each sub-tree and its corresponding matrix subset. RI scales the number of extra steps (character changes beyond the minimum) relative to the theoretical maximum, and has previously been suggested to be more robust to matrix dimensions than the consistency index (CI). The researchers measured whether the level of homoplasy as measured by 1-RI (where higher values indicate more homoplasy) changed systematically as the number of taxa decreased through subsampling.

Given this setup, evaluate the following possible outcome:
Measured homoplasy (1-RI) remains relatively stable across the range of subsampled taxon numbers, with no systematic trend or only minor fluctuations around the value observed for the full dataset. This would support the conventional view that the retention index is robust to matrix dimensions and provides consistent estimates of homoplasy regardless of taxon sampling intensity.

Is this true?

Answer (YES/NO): NO